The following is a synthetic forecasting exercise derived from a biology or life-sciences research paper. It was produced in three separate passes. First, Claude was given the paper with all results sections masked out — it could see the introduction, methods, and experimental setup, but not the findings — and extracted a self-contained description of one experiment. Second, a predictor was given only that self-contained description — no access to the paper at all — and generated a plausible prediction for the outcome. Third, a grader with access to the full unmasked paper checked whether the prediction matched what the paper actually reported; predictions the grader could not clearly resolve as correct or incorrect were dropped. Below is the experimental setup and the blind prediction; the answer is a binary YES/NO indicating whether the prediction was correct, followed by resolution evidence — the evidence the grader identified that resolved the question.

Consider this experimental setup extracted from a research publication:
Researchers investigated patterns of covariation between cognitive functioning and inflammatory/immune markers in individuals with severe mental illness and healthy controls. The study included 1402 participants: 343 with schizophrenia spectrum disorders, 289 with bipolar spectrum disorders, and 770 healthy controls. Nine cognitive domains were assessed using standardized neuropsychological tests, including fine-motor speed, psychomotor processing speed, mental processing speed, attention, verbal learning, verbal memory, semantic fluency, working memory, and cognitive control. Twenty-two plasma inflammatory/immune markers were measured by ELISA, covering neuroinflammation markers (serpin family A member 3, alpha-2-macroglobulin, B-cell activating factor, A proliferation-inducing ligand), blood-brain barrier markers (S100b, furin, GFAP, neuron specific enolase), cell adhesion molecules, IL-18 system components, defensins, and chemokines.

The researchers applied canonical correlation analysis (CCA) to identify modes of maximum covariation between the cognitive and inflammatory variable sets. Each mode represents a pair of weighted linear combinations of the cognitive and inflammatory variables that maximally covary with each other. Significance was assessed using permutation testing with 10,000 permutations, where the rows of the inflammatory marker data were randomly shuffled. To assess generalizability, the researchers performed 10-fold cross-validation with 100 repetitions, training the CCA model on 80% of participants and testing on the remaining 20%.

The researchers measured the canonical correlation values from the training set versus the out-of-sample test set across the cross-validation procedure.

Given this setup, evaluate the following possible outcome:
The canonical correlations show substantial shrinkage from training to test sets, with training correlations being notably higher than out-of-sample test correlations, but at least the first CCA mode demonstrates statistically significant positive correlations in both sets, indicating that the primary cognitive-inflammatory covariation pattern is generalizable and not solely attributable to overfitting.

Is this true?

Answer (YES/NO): YES